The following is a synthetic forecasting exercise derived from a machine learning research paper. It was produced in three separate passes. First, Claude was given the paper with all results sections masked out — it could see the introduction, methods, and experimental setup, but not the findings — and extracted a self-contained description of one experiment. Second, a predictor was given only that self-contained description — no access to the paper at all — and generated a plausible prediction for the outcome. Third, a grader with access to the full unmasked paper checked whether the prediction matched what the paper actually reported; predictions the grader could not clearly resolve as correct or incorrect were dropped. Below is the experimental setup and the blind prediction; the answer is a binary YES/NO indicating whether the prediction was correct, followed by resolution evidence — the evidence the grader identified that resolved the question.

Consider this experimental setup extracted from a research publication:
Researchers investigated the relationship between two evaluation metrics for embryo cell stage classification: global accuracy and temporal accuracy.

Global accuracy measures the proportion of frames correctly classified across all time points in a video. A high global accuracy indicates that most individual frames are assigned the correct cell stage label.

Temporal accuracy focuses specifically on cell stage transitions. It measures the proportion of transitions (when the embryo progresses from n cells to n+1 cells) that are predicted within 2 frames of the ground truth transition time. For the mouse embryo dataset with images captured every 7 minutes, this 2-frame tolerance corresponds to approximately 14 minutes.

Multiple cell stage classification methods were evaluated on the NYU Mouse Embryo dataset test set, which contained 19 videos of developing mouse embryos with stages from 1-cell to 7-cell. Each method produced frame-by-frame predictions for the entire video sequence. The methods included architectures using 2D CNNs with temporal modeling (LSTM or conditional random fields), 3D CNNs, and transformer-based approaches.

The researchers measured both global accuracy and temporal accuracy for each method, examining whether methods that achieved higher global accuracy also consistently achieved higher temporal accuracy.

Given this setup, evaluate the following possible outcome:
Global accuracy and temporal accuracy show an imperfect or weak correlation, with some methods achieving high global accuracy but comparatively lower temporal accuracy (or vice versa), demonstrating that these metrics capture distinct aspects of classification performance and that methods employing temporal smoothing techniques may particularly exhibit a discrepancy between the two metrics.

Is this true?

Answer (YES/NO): YES